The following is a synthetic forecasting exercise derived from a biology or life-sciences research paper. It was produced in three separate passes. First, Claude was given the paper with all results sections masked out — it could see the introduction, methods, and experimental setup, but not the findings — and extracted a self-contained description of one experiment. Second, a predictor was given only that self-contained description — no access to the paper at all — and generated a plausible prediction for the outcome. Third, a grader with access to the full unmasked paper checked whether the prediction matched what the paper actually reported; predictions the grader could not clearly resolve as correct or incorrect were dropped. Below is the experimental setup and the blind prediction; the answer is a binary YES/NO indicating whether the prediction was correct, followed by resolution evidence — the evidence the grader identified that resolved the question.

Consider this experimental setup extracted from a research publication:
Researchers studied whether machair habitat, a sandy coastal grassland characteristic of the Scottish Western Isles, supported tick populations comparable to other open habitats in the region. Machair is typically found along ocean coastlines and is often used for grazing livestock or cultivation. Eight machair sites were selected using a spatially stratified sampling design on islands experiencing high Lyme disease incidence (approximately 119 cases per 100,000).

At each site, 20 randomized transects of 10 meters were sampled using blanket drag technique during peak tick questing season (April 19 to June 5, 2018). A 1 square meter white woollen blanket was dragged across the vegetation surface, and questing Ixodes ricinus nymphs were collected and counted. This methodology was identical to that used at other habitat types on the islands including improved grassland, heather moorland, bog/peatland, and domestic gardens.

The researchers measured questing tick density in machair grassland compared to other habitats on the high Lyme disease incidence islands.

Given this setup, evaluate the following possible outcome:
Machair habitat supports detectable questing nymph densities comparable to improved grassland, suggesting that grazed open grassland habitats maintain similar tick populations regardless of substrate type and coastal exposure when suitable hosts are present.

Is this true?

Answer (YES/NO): NO